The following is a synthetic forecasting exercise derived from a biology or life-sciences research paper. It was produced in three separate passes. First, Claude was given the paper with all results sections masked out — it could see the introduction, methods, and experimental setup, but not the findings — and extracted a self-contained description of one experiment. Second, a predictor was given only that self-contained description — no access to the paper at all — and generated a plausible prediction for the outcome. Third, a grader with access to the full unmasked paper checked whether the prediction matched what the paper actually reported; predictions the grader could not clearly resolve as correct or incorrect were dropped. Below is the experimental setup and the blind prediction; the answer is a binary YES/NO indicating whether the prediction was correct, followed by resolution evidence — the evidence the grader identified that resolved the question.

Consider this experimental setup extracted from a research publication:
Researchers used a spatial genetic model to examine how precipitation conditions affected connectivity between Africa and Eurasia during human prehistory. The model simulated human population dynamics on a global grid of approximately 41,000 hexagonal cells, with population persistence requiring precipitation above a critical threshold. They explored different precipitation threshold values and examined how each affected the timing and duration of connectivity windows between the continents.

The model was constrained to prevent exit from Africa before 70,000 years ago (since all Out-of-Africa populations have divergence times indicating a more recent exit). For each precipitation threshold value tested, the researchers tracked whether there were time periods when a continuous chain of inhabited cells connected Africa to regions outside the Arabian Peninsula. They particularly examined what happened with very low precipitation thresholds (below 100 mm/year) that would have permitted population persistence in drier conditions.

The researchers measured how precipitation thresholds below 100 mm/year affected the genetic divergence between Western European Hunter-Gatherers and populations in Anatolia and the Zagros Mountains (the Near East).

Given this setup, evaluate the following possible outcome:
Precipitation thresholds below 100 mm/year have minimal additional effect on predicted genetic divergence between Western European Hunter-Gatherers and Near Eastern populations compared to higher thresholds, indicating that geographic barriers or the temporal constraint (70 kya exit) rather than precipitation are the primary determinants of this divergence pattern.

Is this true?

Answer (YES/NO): NO